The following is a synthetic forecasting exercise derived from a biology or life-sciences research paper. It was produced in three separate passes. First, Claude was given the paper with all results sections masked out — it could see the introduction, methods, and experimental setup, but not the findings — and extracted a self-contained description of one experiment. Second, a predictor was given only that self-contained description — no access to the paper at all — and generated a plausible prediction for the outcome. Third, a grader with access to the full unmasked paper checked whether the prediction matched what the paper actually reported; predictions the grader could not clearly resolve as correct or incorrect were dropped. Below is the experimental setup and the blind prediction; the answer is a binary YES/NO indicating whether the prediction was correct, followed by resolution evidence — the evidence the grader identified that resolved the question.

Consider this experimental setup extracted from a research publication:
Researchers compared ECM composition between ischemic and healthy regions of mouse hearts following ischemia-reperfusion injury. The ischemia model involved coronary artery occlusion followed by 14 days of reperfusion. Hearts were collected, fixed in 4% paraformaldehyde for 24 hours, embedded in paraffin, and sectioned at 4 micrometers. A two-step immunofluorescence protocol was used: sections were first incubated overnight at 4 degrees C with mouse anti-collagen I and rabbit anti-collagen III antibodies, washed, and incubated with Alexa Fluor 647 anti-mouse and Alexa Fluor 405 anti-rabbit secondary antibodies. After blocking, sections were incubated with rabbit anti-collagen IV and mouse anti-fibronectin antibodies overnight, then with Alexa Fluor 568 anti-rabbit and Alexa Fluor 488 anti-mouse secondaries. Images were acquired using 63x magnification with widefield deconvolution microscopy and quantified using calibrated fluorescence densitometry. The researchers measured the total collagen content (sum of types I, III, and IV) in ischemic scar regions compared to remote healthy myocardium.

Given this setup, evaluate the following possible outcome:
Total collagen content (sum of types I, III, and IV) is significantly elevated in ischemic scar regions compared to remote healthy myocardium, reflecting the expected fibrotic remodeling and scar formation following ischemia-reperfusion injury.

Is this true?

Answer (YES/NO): NO